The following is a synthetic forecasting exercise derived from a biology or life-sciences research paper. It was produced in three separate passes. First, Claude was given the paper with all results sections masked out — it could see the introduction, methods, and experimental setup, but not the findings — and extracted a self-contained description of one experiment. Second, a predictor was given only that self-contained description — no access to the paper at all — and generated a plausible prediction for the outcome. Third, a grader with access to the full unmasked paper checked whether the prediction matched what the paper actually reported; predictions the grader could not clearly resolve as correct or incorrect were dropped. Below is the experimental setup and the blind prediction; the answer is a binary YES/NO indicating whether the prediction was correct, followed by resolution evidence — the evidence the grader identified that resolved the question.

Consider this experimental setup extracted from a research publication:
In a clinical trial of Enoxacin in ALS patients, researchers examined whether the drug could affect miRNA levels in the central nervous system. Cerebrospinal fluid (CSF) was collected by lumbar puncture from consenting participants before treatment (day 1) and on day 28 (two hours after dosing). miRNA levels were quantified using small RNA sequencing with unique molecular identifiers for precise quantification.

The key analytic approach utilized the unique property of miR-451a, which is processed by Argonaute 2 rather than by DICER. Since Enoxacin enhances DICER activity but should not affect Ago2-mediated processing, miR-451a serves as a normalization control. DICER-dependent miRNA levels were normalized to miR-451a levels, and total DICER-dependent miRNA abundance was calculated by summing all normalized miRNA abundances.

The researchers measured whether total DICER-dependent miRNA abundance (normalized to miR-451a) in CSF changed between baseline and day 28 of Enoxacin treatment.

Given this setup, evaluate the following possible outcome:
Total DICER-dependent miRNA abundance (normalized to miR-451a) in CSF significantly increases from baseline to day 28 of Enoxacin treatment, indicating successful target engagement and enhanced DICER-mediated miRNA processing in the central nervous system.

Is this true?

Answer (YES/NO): YES